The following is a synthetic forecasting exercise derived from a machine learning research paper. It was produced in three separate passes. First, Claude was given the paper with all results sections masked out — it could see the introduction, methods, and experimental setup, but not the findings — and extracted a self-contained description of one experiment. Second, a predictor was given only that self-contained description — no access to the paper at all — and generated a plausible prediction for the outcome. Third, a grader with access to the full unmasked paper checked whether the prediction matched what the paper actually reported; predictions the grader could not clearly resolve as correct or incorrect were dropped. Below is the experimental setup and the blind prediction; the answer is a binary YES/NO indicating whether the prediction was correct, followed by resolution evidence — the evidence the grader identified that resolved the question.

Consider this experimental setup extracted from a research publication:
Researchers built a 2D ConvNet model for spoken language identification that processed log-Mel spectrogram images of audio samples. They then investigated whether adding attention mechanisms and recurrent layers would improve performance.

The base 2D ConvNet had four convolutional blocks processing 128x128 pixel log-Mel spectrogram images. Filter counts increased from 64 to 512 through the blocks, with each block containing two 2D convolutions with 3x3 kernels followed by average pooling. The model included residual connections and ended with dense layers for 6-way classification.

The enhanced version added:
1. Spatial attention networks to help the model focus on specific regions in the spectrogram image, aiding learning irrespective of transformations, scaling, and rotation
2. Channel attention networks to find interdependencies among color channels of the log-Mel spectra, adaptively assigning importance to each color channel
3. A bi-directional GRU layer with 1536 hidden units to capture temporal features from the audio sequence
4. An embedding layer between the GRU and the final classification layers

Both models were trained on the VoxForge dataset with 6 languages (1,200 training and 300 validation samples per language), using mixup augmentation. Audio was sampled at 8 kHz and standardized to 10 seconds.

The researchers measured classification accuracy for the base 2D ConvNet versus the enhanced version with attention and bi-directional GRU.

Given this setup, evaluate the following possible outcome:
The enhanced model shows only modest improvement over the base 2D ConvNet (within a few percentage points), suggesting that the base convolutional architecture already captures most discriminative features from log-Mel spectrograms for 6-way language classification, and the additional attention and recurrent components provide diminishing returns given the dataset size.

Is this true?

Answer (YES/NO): NO